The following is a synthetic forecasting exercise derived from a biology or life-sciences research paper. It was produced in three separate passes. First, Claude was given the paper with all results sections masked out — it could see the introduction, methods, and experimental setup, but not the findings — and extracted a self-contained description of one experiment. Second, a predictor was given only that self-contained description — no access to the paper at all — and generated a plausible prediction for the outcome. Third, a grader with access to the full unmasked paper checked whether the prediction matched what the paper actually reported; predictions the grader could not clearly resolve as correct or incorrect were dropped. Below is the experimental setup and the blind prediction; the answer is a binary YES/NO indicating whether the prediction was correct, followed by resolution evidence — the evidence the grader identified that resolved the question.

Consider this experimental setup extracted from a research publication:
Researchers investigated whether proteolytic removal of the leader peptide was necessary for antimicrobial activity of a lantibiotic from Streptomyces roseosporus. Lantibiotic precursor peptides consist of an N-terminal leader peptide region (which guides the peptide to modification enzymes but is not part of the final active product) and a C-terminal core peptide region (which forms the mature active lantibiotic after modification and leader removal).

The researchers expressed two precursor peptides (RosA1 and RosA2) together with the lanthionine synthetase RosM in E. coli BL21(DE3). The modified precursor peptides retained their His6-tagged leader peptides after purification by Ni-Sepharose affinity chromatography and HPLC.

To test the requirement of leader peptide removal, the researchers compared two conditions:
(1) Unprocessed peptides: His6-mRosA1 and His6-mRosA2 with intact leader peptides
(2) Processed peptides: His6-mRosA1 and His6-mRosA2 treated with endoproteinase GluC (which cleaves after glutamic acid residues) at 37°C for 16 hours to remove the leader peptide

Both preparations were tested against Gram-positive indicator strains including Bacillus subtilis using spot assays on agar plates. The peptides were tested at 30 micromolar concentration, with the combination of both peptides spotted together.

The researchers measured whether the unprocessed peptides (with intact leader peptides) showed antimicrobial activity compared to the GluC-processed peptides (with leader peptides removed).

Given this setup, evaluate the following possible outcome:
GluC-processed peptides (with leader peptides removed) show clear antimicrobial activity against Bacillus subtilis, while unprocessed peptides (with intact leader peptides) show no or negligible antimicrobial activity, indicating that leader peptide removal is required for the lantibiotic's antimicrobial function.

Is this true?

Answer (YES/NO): YES